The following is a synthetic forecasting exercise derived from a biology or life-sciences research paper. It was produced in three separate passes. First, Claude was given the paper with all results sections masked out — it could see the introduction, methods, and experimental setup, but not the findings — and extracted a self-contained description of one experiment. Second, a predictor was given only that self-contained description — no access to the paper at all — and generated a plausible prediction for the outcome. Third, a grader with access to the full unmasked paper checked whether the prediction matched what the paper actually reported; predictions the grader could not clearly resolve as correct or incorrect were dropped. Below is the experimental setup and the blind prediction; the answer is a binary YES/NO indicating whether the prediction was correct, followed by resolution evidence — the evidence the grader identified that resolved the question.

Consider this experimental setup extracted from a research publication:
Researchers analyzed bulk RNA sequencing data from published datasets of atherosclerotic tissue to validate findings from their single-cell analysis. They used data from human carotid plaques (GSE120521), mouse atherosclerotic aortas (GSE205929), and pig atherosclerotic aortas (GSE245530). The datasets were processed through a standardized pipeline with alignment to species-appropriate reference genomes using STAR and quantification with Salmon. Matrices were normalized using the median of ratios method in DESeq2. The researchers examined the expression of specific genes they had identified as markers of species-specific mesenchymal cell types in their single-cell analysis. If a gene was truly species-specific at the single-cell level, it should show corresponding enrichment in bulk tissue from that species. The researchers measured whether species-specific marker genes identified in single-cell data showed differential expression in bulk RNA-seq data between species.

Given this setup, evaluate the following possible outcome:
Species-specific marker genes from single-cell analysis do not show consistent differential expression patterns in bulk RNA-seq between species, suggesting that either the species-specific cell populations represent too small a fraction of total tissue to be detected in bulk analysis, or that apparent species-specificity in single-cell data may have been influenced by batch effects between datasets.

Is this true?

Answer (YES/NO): NO